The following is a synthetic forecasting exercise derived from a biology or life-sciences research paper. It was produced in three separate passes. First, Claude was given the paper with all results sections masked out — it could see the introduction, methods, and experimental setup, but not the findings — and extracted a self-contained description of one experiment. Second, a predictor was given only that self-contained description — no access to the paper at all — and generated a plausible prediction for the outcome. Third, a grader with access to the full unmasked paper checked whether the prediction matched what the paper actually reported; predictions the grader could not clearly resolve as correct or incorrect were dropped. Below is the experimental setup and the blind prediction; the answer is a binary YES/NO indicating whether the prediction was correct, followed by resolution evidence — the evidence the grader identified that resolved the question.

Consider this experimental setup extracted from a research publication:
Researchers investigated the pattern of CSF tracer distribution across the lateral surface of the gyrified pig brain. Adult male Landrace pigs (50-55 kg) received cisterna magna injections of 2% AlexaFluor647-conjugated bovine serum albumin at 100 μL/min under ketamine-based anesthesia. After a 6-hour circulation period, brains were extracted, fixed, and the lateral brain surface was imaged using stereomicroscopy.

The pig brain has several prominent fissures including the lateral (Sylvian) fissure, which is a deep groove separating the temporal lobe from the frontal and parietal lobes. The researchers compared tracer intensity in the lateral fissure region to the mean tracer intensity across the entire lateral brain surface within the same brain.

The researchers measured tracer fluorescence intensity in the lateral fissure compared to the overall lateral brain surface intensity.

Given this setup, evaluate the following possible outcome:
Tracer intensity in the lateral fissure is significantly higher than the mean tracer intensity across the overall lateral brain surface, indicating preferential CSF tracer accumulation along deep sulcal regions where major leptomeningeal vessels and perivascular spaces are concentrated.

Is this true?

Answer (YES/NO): YES